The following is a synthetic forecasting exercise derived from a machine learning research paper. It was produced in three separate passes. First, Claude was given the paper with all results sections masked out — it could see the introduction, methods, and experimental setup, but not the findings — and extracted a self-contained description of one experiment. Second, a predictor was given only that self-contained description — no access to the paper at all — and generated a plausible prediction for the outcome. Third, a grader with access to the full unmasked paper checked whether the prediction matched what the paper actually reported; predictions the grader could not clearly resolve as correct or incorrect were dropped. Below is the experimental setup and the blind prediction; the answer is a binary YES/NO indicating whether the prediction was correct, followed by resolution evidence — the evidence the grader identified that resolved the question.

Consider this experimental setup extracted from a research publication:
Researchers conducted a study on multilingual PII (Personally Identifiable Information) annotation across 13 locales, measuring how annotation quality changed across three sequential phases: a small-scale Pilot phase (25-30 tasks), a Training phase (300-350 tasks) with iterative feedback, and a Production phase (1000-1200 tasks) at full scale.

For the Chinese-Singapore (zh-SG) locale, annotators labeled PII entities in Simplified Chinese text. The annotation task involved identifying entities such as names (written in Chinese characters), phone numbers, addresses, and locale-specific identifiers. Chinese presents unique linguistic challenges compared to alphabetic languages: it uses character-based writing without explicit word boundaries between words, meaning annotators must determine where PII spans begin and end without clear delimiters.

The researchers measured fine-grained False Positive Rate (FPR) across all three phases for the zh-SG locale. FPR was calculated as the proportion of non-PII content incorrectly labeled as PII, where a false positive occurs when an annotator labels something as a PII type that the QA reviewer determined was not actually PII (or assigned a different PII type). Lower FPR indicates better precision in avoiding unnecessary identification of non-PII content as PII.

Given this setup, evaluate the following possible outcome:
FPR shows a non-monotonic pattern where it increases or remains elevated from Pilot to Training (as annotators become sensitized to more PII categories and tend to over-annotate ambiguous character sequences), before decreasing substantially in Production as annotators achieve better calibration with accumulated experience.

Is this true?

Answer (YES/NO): NO